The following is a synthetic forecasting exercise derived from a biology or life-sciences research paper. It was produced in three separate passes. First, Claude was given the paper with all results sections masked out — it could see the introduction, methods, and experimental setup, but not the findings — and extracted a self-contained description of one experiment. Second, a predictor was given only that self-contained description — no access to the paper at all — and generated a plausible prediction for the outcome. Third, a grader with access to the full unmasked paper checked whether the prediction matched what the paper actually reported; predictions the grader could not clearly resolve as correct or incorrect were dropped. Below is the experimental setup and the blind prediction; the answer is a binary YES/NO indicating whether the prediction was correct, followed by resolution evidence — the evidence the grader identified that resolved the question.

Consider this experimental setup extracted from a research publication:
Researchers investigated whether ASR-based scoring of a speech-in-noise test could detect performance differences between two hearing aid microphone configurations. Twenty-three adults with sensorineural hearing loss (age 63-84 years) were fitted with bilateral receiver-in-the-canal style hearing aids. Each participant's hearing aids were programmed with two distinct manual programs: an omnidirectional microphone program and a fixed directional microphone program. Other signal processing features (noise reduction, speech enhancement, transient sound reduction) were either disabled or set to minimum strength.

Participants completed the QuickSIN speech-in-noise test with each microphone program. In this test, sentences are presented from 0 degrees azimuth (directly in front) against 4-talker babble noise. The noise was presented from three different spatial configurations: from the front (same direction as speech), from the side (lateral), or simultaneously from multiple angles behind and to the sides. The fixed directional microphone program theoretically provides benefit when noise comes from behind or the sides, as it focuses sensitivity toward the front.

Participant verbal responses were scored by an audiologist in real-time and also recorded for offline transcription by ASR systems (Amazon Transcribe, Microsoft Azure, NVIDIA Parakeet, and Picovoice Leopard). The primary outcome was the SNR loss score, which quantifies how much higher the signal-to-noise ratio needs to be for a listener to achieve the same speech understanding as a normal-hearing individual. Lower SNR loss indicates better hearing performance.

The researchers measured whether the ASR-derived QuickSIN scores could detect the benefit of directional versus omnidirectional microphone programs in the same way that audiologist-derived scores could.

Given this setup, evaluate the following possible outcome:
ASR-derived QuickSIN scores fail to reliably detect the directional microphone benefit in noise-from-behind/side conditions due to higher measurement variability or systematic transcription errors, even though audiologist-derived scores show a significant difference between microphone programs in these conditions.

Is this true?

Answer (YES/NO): NO